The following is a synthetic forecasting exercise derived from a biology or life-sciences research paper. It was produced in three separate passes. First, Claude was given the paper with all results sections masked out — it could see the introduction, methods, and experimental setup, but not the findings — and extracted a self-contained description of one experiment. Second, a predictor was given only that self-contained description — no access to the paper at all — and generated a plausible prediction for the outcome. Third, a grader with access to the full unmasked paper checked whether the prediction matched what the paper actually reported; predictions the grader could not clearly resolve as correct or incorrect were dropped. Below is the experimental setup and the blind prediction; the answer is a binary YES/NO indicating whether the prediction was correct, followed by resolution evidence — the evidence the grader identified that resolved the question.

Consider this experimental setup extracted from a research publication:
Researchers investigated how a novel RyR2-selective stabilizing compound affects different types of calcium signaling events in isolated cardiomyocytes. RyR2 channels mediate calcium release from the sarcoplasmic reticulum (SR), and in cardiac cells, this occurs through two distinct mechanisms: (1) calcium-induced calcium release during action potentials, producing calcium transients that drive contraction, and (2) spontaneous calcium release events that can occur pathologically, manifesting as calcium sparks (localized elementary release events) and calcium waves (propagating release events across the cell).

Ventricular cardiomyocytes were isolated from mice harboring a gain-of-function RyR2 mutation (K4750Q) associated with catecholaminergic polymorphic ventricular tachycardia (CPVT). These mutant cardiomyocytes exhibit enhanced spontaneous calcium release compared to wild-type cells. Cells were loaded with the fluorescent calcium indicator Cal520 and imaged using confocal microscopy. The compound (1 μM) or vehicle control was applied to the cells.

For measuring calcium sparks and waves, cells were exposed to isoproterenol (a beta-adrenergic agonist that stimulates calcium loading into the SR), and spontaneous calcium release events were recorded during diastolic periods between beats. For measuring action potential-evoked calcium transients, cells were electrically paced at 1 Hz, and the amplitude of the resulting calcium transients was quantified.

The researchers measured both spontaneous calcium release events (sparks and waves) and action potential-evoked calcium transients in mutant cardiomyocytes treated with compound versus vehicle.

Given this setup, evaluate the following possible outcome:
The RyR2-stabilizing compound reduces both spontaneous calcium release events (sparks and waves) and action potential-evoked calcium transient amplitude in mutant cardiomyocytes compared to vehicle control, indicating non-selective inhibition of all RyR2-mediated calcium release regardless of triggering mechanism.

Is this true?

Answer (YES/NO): NO